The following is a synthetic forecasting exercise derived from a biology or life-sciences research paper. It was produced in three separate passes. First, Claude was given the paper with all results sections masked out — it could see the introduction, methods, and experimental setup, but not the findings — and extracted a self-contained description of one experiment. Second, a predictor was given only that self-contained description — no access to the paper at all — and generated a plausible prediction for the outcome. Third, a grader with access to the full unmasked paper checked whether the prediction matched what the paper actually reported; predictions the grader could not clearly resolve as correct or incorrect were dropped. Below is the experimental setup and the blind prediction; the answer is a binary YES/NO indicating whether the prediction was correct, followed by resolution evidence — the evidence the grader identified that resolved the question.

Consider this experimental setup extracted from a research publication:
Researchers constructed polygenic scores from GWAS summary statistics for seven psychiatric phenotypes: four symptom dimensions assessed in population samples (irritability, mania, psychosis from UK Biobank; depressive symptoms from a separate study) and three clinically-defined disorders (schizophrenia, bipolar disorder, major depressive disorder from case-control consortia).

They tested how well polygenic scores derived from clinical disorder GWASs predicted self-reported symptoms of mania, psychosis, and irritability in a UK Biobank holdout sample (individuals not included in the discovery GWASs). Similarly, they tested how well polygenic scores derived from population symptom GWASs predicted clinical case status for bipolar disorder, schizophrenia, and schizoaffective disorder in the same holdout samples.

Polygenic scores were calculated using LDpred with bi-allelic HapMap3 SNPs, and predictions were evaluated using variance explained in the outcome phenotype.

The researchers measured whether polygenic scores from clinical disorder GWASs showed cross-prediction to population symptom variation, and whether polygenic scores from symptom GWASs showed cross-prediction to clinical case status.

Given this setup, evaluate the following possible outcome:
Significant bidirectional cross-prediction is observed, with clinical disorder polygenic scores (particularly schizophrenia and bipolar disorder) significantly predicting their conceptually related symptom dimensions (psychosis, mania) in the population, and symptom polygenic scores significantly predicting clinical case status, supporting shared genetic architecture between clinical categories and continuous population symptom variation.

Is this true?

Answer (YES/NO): NO